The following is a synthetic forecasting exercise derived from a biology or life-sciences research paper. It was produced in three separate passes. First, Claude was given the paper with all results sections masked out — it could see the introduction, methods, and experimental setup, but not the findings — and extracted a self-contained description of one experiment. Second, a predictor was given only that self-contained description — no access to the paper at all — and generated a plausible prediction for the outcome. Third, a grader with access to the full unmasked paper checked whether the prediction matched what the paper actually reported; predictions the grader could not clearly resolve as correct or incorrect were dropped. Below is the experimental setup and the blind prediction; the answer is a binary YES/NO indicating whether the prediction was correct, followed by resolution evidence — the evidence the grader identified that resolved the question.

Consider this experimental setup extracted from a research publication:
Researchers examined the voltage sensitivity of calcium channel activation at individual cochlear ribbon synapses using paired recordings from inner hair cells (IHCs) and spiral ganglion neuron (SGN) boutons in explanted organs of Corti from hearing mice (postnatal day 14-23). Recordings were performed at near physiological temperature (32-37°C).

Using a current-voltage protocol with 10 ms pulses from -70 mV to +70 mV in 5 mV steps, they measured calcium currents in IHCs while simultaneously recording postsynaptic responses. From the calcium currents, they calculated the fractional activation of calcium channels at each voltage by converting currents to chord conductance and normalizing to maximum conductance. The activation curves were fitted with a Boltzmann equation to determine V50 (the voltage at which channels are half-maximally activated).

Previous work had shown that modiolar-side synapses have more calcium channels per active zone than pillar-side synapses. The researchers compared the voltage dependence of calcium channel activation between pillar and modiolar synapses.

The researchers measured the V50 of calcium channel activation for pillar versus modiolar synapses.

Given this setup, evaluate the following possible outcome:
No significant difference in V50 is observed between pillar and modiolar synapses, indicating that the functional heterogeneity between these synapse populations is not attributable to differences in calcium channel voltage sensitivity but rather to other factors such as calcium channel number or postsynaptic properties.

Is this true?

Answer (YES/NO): YES